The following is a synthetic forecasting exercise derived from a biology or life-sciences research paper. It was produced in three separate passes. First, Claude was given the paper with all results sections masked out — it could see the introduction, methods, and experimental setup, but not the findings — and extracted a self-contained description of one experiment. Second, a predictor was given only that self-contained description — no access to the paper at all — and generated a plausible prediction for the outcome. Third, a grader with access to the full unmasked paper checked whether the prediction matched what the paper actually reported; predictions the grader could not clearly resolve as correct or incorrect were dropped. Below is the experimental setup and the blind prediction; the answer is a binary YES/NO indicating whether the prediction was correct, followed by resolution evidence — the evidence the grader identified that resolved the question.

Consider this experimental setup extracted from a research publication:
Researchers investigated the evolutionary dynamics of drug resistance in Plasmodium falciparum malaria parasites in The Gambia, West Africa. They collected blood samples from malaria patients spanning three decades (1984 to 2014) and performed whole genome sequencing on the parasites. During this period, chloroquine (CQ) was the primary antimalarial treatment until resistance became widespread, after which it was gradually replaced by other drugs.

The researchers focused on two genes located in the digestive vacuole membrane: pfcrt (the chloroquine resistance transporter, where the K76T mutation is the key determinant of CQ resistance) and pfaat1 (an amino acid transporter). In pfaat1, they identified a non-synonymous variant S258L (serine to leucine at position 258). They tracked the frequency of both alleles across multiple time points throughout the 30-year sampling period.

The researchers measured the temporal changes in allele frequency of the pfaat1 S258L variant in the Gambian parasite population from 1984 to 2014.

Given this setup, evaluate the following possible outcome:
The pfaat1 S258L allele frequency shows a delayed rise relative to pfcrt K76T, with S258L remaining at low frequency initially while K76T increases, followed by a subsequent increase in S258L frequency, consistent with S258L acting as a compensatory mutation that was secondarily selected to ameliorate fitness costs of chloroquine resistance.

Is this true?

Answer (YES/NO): NO